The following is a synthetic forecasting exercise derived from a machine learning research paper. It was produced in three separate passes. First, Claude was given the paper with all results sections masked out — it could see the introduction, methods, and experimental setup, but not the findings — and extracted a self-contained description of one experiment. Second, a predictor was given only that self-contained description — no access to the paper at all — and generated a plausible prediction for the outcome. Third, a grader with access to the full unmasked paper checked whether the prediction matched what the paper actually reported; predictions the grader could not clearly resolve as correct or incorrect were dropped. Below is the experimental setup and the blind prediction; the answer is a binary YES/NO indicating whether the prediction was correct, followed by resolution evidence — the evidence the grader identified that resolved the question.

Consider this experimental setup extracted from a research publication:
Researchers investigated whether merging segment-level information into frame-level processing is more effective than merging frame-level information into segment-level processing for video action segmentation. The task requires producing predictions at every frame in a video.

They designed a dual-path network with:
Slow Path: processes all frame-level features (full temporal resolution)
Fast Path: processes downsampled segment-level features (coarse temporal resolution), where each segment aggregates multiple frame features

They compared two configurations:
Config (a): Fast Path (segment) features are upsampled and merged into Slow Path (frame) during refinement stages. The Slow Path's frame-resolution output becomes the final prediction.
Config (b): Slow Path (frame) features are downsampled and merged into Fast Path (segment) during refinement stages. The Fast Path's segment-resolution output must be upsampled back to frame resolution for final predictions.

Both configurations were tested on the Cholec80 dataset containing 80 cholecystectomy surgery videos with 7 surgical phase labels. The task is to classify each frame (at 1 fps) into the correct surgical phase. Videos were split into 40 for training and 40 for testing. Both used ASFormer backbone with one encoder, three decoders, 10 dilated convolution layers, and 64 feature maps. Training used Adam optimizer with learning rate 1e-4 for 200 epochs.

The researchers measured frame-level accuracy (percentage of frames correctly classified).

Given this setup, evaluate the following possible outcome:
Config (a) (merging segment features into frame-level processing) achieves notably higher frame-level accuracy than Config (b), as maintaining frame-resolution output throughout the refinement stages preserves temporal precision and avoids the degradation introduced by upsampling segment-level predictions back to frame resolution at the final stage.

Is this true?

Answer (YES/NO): NO